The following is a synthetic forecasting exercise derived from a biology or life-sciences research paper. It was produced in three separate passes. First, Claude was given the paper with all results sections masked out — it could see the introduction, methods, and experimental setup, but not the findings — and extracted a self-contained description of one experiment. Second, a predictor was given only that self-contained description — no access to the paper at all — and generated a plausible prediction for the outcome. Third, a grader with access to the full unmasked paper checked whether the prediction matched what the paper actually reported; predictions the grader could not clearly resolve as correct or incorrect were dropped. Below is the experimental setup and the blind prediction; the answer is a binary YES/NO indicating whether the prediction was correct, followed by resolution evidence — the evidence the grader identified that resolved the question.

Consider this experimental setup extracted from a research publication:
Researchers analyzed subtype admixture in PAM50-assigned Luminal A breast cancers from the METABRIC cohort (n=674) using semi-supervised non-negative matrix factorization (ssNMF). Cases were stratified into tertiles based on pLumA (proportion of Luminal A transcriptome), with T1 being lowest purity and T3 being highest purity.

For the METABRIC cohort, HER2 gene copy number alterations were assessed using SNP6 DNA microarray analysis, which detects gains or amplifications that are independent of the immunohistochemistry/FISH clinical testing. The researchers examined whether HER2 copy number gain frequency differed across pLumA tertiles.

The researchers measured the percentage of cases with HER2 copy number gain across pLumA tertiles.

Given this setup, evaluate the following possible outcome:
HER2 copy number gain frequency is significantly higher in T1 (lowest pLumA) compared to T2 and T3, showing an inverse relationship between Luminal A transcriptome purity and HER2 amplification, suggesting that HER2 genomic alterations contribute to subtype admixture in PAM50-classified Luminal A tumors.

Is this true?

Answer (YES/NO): YES